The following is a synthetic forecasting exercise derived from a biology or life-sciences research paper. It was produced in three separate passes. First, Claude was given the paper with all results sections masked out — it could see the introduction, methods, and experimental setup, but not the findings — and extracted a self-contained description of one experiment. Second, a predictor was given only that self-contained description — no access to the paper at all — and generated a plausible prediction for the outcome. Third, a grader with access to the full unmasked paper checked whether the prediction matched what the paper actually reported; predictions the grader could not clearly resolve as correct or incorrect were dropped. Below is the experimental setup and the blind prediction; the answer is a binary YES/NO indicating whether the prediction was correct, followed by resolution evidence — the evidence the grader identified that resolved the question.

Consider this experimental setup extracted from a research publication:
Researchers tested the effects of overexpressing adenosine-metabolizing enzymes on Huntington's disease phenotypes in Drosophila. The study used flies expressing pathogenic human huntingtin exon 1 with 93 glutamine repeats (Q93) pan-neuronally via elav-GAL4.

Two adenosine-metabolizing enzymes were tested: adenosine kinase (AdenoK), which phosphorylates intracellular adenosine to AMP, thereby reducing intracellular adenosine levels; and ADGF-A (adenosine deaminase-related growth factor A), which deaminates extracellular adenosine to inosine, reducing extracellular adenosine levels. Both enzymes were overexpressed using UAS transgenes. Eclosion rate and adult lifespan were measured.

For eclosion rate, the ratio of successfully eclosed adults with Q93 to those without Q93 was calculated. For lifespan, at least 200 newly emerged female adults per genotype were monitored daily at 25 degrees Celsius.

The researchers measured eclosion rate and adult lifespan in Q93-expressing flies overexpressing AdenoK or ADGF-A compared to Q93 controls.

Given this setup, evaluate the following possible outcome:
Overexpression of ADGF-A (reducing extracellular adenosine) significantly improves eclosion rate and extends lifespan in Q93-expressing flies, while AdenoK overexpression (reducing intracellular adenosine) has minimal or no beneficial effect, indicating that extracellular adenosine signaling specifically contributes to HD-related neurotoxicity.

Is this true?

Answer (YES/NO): NO